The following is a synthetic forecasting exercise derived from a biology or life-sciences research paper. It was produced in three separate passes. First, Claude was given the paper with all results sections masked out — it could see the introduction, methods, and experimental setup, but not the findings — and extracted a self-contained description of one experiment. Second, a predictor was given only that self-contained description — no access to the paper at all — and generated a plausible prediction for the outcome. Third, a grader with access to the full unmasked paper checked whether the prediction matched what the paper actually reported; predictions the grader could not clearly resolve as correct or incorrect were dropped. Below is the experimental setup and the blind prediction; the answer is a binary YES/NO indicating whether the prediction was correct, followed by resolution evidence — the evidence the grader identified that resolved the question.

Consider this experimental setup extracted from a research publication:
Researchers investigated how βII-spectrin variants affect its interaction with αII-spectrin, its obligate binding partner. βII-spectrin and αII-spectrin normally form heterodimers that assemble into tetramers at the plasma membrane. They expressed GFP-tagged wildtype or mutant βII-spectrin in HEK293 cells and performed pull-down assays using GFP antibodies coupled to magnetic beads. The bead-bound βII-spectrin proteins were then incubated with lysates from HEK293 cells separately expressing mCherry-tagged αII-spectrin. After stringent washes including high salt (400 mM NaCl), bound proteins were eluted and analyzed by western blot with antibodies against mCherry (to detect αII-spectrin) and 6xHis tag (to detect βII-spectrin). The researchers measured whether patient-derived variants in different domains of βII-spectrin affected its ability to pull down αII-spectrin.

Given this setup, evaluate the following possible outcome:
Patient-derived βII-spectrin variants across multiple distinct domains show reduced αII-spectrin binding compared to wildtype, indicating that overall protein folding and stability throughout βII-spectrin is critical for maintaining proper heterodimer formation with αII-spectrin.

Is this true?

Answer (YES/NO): NO